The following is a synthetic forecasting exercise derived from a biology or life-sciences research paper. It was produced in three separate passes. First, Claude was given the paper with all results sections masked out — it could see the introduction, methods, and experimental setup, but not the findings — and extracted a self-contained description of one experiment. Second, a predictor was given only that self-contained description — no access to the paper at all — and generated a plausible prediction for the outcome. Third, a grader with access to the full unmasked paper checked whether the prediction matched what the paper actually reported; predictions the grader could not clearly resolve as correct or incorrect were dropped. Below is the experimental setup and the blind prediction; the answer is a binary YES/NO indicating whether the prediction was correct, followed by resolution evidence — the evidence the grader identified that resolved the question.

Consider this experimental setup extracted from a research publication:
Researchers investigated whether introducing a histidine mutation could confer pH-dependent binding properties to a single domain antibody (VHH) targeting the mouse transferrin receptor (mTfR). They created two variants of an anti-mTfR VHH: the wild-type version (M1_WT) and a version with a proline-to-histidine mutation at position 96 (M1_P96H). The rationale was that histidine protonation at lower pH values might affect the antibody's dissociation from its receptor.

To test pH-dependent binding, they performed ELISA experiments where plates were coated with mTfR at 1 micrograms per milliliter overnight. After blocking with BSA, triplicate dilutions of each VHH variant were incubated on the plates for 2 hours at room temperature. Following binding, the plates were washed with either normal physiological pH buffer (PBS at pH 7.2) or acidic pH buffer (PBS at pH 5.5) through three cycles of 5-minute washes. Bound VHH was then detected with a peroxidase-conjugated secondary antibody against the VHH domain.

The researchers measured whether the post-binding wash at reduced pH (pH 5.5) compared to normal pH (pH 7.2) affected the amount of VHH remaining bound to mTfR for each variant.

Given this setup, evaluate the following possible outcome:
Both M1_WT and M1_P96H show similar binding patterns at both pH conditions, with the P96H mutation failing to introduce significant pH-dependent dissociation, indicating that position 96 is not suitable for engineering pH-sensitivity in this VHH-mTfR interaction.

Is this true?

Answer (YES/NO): NO